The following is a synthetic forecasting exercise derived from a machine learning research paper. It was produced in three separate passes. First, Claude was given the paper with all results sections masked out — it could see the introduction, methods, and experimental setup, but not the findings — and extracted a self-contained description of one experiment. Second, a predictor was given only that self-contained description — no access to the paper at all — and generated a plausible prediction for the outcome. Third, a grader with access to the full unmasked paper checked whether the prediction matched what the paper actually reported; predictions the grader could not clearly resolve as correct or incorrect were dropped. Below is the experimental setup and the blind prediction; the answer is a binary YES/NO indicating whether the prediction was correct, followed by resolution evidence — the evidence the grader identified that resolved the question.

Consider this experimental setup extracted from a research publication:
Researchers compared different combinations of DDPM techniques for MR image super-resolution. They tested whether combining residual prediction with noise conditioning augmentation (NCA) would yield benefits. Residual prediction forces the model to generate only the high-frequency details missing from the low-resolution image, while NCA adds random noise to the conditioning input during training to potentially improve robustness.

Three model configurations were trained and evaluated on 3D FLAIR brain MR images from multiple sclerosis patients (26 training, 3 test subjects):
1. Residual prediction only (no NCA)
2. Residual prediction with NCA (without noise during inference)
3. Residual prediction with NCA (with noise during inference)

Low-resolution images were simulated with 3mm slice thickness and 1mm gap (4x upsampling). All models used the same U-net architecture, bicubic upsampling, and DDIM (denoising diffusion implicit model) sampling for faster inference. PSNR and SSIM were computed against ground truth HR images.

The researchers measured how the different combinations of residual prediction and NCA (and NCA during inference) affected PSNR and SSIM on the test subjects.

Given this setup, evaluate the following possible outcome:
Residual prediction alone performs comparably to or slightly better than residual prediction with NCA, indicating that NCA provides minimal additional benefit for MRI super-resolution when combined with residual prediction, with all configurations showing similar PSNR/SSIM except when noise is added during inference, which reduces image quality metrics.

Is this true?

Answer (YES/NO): NO